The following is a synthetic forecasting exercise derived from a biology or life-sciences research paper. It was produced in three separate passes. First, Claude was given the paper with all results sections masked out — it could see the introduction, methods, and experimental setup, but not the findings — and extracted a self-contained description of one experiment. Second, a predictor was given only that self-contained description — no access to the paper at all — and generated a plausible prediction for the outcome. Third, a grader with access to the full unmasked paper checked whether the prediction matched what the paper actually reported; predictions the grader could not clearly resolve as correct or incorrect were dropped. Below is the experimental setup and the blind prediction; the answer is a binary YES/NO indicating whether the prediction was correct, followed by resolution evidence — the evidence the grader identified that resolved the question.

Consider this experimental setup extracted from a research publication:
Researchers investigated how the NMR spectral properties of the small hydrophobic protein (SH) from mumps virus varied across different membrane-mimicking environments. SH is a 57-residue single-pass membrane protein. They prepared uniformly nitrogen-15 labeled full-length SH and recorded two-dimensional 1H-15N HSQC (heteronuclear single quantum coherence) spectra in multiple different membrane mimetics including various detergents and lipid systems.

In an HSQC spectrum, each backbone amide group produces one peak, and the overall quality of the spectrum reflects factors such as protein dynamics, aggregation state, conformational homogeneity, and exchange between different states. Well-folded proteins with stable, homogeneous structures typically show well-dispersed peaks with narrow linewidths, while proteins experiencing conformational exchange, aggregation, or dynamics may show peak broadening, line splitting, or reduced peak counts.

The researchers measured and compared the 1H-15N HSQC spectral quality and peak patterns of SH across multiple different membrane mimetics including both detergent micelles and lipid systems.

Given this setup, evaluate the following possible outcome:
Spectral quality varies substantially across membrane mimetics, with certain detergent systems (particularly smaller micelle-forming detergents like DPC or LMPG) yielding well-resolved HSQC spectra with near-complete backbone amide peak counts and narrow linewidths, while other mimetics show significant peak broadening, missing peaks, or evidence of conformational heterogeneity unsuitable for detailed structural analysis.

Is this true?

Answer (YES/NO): NO